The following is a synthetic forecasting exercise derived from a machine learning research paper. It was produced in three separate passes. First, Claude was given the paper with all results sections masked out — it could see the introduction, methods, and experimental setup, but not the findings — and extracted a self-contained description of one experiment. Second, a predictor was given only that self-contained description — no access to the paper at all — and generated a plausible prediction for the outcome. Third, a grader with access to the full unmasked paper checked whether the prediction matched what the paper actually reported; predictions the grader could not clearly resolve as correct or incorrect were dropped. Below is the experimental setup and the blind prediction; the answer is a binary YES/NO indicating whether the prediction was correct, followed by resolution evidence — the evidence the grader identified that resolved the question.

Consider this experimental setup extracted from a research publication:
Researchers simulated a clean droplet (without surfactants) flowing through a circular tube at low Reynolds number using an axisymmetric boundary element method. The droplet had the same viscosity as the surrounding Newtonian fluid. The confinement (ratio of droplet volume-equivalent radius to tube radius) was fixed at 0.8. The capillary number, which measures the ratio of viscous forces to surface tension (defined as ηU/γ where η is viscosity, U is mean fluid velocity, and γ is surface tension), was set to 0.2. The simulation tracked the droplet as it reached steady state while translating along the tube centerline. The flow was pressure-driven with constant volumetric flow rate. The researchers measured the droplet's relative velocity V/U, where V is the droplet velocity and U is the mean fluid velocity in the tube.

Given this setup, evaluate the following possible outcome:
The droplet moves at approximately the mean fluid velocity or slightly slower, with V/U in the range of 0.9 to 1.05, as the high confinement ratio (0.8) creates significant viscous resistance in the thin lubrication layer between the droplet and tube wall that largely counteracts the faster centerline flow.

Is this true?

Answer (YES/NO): NO